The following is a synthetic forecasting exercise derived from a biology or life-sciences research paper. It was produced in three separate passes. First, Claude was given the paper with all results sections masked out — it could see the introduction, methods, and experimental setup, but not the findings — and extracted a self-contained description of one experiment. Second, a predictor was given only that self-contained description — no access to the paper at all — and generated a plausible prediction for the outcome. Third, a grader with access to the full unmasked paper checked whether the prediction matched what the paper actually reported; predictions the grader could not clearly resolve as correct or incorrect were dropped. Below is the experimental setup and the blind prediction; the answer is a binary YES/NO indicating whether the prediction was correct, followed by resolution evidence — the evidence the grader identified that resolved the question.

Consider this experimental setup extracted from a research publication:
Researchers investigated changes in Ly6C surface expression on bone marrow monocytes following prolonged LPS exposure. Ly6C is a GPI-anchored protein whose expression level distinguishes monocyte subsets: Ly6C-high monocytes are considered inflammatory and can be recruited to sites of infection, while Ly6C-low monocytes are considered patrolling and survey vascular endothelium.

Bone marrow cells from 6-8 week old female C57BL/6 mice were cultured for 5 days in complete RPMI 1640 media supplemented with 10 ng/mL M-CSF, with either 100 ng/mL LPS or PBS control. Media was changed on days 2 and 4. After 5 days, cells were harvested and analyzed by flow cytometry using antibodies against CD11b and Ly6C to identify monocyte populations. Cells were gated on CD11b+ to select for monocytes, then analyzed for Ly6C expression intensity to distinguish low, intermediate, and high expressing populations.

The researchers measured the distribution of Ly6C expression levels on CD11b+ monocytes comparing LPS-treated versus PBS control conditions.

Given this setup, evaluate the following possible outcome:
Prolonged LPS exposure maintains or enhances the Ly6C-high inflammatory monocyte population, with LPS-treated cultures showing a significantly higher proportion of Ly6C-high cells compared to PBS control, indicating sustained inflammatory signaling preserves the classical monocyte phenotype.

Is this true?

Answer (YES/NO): YES